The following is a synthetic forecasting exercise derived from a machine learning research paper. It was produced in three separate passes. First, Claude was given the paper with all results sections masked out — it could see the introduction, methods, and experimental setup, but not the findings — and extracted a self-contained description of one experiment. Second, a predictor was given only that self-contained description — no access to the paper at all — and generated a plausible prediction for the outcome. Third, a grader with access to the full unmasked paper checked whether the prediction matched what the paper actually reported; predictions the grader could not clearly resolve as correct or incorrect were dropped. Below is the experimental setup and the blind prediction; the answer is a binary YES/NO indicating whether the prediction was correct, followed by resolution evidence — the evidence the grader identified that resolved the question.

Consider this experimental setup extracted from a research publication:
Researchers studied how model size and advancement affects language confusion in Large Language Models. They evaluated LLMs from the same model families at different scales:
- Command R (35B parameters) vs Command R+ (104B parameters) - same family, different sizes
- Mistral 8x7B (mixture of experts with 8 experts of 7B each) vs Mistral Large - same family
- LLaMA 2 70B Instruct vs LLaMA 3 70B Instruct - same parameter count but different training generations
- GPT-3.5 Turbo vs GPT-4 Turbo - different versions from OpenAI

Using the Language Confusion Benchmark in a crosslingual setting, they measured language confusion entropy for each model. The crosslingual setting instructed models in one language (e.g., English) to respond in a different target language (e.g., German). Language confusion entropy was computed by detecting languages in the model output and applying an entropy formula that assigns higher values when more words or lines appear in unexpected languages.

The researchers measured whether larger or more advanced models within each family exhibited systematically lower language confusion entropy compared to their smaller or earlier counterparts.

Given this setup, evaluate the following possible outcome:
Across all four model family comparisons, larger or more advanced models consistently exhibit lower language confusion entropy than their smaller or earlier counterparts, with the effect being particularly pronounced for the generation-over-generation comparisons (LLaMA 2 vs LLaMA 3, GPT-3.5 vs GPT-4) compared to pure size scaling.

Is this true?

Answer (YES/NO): NO